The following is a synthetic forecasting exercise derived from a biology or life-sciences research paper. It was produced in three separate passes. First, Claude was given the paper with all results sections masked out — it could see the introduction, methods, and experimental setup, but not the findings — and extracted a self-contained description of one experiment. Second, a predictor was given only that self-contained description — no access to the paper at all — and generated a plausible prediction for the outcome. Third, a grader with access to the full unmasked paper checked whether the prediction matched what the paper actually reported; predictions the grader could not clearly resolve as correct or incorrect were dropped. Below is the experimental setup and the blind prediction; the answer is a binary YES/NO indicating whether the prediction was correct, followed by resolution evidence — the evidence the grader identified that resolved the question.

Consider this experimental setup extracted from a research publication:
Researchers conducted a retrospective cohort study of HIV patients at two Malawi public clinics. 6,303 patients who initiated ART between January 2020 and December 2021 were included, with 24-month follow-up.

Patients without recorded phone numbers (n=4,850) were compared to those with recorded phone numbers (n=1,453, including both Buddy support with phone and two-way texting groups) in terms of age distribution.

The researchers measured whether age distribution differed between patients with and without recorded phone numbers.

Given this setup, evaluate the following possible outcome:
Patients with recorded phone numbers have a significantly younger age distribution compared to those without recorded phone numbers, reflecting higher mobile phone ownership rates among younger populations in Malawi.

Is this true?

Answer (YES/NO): NO